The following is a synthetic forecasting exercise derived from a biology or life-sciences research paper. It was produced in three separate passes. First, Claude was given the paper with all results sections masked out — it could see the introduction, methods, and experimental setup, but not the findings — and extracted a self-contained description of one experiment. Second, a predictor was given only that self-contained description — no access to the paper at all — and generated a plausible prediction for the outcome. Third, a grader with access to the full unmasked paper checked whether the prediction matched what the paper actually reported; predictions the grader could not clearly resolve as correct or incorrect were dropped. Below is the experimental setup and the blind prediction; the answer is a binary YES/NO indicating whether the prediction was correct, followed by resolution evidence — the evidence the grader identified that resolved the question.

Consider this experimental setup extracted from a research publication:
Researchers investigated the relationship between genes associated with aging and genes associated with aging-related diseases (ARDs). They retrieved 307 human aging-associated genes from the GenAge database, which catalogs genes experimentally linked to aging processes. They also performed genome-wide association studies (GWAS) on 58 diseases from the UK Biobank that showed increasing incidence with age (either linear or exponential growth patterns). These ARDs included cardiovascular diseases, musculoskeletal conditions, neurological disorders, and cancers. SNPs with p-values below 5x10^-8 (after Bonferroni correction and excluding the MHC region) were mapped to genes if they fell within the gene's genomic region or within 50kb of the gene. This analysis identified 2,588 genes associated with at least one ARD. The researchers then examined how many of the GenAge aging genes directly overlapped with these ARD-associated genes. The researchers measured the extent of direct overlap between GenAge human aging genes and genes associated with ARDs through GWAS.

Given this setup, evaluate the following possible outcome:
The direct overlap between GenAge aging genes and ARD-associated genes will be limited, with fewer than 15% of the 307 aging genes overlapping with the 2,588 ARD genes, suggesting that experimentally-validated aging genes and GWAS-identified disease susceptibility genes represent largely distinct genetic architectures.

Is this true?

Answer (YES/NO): YES